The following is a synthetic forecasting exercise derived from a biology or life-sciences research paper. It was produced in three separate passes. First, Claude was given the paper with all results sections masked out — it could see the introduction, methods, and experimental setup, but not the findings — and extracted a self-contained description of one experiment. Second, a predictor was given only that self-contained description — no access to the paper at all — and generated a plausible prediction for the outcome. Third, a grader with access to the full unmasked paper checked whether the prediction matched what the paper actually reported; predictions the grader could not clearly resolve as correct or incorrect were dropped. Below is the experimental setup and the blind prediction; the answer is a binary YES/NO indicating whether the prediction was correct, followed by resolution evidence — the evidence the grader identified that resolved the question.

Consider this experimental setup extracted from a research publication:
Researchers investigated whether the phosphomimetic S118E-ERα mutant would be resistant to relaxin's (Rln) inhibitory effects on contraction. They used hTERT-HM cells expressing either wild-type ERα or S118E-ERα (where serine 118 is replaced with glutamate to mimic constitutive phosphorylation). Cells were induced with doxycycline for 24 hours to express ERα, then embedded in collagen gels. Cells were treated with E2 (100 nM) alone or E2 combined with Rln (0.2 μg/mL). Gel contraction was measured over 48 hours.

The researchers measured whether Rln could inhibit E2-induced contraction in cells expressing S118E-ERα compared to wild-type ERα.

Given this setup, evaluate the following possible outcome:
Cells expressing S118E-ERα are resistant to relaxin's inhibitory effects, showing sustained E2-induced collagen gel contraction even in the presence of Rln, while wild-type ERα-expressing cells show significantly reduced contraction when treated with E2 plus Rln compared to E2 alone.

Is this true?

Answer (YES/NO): YES